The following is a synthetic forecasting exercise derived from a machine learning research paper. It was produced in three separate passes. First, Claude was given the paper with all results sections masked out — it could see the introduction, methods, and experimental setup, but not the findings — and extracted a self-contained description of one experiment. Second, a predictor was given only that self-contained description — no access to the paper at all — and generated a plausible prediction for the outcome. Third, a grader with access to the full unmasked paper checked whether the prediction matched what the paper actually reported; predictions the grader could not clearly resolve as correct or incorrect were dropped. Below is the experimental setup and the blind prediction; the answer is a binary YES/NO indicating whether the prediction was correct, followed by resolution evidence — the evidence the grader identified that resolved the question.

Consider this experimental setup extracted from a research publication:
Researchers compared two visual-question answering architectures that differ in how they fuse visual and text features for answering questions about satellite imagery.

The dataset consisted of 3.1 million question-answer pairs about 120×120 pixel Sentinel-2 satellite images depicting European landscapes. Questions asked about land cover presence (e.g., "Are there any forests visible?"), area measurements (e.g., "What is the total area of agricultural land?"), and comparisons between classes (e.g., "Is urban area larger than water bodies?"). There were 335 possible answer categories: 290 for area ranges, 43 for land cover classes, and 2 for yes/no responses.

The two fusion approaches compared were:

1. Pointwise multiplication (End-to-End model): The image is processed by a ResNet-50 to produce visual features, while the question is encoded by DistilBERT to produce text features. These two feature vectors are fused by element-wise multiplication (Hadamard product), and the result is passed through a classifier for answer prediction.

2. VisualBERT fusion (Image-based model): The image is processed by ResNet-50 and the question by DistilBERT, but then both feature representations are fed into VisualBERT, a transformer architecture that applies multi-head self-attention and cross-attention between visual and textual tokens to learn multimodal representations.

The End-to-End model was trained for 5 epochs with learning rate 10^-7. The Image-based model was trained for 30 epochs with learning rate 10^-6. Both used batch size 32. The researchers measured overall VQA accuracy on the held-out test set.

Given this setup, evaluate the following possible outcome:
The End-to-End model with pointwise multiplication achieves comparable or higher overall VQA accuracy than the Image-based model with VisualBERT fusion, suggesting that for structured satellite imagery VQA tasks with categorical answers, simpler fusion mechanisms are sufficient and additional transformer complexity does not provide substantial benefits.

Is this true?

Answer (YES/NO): NO